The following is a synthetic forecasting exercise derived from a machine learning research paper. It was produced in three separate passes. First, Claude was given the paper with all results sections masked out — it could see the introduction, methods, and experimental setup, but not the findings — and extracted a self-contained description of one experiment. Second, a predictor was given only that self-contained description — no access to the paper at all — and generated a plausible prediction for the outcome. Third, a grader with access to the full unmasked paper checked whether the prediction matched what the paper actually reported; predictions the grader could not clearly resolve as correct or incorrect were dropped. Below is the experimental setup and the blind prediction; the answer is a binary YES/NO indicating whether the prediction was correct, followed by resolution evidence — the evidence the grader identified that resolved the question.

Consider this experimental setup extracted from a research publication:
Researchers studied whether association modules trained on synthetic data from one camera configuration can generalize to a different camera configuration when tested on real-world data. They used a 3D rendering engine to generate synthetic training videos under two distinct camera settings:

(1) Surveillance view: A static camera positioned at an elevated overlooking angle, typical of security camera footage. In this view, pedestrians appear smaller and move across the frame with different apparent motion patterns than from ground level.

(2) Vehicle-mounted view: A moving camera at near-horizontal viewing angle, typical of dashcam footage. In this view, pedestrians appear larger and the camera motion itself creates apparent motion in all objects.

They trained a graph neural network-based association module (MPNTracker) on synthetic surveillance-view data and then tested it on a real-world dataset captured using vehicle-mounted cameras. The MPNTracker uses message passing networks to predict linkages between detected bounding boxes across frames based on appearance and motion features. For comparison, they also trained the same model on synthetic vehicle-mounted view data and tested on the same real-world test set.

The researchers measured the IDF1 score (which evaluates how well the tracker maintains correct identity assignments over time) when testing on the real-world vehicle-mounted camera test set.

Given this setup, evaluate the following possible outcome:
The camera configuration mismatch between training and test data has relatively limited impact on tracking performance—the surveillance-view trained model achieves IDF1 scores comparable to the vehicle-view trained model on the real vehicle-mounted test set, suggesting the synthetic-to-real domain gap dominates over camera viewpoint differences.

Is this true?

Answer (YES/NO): NO